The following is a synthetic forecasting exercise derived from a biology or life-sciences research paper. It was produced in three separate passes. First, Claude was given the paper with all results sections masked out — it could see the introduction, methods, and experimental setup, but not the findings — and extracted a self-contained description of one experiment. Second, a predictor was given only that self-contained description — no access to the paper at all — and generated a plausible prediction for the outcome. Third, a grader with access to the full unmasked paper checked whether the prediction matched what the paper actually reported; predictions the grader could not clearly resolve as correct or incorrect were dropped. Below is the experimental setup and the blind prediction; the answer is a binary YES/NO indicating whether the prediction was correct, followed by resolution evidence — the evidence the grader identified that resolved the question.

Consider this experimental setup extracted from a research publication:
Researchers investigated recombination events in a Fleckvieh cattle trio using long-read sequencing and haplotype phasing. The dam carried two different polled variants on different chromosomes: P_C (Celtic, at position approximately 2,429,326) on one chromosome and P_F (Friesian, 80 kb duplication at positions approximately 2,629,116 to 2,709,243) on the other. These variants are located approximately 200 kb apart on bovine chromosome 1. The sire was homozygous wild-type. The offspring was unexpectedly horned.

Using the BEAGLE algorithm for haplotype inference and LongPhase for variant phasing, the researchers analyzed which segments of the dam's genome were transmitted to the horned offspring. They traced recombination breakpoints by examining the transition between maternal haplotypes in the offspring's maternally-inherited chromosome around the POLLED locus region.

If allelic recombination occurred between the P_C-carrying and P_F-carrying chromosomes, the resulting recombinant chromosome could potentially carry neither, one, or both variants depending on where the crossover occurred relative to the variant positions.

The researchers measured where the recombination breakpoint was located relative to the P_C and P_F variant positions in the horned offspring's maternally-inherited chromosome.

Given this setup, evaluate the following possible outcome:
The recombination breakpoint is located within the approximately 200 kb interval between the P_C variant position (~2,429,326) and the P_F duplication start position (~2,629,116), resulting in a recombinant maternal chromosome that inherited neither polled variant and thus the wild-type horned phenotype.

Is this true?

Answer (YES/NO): NO